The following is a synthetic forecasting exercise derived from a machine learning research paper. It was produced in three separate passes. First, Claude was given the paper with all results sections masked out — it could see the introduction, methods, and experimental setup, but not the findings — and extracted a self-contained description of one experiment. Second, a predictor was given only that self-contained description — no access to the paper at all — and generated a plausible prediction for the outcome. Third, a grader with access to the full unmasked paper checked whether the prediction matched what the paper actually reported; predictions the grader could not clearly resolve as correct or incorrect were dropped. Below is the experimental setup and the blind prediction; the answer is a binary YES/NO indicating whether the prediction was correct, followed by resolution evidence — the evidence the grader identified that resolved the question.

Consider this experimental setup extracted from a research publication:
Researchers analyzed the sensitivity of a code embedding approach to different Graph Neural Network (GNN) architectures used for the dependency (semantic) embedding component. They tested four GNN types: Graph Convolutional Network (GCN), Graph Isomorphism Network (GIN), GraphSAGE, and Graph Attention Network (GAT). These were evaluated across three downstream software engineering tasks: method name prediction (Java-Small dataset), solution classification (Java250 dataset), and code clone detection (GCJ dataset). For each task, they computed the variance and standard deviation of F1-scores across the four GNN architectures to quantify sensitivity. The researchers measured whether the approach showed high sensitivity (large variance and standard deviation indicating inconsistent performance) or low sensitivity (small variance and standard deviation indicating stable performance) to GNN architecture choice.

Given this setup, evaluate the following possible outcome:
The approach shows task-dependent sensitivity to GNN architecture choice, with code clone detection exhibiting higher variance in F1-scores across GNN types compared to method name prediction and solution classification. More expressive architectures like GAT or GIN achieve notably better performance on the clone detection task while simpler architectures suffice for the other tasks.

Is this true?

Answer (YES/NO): NO